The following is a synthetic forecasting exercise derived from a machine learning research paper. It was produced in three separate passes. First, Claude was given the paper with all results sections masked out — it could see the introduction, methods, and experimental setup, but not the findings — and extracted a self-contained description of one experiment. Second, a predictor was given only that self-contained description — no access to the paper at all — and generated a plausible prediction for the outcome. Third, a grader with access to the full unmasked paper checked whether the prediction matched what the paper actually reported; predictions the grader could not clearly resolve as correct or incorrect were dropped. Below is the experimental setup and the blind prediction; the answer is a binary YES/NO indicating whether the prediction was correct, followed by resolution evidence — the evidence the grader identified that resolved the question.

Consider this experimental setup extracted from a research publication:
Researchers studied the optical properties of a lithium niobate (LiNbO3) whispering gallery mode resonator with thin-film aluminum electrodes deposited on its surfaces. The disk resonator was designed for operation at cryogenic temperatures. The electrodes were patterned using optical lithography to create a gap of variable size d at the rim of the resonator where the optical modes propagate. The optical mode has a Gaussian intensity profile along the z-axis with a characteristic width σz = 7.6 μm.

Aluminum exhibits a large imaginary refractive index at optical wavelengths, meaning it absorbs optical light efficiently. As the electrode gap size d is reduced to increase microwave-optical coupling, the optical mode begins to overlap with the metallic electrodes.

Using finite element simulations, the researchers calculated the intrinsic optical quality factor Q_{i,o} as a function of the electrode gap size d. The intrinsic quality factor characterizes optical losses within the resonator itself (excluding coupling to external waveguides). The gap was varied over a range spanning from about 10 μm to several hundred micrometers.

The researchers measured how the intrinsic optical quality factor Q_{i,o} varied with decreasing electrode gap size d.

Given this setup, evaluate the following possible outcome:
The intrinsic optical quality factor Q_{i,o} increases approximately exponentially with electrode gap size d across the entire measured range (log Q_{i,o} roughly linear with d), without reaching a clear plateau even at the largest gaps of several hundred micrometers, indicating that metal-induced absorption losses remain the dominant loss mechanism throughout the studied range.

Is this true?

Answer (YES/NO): NO